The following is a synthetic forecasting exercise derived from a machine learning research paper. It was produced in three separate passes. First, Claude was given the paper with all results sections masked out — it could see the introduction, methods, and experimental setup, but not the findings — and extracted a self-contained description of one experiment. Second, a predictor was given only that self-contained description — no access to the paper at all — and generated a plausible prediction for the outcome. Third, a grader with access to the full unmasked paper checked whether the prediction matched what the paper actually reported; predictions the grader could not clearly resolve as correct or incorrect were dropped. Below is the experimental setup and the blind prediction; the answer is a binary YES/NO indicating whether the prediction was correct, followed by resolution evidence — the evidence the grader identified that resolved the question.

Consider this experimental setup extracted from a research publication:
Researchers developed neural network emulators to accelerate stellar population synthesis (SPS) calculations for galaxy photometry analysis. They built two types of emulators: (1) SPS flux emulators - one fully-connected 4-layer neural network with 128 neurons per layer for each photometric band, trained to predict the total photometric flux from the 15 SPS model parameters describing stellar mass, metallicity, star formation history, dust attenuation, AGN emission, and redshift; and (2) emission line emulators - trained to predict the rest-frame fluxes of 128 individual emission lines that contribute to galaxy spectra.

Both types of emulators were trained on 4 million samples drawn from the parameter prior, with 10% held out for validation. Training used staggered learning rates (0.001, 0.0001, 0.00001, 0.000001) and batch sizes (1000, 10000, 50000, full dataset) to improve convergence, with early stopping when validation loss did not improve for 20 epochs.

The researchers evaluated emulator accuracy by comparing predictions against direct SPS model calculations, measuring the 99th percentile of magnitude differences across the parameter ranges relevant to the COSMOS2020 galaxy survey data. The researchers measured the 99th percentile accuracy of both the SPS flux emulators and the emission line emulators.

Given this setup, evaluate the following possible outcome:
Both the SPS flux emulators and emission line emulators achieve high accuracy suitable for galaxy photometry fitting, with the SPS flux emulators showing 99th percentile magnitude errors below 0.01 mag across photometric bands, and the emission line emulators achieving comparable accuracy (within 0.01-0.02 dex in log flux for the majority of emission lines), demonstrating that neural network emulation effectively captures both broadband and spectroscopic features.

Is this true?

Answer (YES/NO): NO